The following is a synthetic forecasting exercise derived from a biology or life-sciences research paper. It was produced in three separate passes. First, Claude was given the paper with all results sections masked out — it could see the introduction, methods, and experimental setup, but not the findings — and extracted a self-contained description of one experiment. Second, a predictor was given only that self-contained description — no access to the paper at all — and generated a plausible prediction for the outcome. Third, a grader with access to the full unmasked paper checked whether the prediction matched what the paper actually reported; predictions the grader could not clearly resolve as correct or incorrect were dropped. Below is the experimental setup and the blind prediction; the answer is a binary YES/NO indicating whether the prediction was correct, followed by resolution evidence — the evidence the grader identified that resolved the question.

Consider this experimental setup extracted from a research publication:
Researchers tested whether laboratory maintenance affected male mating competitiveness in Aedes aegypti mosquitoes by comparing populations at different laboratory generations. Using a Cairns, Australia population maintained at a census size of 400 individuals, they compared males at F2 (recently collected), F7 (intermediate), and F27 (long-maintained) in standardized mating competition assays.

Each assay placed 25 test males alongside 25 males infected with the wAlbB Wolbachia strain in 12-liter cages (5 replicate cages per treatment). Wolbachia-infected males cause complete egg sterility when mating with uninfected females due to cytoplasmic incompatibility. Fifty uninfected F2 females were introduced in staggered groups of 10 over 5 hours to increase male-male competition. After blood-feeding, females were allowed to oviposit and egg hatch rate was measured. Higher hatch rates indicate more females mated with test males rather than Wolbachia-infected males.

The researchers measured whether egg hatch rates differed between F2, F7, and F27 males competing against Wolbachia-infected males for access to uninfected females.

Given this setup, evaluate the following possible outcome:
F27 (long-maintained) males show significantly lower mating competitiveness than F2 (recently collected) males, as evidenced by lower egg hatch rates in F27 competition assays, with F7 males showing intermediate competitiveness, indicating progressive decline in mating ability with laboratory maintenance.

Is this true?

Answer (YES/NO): NO